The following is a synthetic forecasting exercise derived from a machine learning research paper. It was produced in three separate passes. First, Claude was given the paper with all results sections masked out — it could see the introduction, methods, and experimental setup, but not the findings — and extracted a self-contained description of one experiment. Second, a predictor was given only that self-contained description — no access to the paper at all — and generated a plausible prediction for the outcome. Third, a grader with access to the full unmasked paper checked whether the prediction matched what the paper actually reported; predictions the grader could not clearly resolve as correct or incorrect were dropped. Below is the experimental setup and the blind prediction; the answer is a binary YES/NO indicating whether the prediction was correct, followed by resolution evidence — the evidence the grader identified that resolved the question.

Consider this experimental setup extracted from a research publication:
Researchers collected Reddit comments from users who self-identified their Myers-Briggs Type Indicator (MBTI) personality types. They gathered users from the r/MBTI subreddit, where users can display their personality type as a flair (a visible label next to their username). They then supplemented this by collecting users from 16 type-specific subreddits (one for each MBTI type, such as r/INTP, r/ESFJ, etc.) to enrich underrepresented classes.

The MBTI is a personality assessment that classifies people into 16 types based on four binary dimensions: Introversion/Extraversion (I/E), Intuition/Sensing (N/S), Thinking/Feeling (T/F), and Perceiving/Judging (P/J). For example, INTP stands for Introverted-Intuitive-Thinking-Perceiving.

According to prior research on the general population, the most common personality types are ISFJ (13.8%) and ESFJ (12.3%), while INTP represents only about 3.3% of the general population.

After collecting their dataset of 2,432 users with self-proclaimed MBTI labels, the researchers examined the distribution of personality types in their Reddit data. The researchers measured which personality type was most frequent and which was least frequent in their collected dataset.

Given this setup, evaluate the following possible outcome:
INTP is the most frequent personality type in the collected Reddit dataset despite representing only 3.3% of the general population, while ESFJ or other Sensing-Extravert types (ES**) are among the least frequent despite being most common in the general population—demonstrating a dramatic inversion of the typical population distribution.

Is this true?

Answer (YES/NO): YES